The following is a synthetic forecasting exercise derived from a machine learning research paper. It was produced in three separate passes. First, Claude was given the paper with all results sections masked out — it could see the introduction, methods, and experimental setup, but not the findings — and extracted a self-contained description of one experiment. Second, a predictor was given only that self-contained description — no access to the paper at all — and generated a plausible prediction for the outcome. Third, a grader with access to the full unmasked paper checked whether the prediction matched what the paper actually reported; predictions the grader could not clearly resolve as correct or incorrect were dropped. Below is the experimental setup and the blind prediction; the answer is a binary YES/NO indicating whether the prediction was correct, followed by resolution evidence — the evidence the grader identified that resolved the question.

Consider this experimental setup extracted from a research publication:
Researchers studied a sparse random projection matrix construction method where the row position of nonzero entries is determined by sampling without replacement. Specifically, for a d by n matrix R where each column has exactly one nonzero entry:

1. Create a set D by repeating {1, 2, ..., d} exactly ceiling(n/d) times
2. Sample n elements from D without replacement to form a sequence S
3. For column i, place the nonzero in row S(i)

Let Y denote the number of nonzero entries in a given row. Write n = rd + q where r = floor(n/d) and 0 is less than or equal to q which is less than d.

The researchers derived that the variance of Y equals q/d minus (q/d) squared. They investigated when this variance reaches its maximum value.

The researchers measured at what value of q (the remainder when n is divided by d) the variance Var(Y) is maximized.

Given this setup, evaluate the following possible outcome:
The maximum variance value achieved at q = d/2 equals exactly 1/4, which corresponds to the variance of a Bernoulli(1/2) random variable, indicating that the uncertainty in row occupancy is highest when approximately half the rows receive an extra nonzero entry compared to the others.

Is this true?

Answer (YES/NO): YES